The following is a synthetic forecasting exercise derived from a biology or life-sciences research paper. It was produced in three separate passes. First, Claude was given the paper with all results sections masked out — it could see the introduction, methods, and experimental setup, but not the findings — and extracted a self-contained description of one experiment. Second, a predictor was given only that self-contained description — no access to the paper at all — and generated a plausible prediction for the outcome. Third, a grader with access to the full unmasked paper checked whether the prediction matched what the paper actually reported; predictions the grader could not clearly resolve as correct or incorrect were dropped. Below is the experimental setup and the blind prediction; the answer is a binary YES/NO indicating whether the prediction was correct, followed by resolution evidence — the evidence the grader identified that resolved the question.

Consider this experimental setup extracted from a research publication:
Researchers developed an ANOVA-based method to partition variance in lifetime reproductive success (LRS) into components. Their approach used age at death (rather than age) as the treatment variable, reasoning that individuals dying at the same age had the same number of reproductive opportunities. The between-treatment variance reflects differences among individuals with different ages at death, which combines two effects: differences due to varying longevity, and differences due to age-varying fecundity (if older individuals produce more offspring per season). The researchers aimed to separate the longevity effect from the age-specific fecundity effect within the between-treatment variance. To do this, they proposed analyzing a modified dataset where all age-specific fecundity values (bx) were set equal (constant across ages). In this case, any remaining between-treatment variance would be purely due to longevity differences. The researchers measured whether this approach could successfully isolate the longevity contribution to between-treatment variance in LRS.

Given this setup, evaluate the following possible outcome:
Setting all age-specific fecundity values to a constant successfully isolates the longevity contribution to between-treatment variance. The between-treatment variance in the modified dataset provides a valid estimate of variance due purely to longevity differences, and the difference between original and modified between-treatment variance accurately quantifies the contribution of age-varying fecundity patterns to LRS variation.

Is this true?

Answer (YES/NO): YES